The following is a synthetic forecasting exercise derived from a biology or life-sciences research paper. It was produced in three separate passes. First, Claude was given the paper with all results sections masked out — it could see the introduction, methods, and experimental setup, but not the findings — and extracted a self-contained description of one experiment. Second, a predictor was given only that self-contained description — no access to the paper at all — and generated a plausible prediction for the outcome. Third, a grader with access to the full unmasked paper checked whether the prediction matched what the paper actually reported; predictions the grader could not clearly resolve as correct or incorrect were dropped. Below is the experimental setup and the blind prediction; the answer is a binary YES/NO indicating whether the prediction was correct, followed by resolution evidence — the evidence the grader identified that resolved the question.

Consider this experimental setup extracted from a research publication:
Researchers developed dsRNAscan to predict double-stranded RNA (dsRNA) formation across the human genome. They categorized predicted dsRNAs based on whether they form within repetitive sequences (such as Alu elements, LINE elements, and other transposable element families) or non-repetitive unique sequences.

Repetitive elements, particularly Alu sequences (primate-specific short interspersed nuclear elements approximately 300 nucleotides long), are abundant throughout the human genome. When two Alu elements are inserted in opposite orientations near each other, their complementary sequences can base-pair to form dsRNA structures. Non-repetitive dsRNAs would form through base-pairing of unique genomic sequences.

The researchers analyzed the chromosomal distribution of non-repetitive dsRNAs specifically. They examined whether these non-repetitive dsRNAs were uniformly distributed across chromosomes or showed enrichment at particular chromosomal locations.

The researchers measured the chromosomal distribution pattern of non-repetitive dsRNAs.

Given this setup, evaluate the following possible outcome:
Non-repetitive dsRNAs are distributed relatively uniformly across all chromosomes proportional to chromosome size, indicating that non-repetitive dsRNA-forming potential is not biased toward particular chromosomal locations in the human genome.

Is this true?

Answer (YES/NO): NO